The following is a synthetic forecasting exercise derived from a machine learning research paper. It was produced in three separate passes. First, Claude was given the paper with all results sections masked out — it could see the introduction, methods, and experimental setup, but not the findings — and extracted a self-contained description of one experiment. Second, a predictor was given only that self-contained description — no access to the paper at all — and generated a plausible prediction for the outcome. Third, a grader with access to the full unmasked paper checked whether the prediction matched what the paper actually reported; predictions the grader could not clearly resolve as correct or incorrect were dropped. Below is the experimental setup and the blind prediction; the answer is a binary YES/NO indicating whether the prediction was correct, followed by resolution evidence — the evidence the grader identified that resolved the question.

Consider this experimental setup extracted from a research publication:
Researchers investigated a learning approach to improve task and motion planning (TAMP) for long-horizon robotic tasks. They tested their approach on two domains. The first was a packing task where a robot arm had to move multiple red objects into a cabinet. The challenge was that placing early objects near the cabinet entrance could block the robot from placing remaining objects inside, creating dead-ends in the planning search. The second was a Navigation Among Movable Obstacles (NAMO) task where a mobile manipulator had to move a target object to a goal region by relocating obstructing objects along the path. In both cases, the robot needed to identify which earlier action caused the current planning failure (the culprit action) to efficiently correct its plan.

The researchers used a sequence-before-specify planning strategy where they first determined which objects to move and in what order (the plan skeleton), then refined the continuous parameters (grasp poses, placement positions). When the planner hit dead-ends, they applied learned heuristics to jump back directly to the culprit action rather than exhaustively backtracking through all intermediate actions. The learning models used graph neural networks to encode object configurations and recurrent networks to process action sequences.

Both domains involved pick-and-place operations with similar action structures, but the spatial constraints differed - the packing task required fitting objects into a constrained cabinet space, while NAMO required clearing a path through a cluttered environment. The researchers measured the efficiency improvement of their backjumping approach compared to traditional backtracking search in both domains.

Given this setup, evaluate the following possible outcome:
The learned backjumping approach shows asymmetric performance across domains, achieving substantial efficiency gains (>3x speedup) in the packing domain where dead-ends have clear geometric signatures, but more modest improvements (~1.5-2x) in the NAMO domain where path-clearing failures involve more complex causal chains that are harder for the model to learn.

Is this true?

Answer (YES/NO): NO